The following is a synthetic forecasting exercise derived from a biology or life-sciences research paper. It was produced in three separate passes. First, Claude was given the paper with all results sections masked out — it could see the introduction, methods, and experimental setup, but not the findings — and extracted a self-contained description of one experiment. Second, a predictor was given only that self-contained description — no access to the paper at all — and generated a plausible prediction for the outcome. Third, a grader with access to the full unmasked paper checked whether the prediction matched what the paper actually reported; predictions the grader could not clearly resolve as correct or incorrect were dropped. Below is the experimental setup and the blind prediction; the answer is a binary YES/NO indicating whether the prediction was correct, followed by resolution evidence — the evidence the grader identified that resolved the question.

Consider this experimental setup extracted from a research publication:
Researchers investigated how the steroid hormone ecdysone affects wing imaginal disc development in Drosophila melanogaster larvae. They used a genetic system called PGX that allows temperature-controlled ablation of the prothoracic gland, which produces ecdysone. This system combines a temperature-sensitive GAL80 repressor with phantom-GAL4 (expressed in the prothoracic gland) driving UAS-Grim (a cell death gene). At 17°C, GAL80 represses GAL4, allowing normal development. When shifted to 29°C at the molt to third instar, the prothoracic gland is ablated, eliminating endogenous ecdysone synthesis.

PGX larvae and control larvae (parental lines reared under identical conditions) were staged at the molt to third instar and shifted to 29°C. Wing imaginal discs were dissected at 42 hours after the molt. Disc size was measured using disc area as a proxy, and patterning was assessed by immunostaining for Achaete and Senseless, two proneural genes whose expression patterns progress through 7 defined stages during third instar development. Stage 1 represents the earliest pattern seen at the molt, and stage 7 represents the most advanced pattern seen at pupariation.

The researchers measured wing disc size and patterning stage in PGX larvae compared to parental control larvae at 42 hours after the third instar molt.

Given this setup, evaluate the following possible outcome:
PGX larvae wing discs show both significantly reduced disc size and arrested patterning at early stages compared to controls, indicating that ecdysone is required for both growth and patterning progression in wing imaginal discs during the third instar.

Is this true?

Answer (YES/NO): YES